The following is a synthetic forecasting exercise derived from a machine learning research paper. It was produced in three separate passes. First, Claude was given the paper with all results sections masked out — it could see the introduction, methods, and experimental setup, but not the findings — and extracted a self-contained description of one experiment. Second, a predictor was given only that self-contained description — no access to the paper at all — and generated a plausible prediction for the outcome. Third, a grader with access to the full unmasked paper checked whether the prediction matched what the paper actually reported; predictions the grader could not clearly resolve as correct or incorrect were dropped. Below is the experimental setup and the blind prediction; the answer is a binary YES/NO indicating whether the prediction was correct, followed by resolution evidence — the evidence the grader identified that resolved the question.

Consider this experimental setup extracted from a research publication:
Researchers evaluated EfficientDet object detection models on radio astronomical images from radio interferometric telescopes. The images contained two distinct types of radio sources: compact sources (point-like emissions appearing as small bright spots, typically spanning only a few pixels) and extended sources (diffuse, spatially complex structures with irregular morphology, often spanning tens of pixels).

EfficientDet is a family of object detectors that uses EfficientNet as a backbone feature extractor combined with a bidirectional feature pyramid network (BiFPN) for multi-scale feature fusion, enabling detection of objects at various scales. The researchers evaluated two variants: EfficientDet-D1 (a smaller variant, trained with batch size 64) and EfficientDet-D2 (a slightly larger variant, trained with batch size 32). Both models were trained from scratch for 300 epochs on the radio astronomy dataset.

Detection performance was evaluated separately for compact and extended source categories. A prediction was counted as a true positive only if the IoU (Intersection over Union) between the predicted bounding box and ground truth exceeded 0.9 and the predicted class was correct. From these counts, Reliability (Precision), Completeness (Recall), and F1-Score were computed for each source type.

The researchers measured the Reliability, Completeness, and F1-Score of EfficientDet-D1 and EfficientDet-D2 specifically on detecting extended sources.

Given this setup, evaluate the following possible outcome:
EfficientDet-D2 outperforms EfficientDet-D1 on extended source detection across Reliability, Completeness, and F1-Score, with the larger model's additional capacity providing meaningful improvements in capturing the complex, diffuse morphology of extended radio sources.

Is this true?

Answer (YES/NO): NO